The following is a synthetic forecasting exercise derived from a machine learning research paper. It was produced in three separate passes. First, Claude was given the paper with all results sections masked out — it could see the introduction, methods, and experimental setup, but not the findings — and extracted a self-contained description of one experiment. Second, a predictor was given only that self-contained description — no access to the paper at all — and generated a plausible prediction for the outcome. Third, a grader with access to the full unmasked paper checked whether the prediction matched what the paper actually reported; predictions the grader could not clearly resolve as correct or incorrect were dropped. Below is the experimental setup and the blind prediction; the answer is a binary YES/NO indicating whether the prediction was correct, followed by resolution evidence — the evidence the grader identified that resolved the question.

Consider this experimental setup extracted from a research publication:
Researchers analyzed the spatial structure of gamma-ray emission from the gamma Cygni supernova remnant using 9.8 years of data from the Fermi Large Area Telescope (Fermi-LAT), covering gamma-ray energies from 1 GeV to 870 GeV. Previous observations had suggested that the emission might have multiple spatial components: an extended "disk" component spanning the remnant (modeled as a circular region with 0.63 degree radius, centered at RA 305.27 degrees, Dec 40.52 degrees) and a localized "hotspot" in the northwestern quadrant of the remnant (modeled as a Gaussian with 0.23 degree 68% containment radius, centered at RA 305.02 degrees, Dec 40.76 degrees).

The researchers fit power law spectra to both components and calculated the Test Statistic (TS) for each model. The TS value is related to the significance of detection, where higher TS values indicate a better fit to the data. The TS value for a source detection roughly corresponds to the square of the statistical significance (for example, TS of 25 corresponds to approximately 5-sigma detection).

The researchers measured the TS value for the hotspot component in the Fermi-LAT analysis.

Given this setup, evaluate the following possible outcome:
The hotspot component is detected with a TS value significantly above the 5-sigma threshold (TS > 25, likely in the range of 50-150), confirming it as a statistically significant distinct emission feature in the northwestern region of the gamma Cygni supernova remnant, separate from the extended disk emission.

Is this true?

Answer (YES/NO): YES